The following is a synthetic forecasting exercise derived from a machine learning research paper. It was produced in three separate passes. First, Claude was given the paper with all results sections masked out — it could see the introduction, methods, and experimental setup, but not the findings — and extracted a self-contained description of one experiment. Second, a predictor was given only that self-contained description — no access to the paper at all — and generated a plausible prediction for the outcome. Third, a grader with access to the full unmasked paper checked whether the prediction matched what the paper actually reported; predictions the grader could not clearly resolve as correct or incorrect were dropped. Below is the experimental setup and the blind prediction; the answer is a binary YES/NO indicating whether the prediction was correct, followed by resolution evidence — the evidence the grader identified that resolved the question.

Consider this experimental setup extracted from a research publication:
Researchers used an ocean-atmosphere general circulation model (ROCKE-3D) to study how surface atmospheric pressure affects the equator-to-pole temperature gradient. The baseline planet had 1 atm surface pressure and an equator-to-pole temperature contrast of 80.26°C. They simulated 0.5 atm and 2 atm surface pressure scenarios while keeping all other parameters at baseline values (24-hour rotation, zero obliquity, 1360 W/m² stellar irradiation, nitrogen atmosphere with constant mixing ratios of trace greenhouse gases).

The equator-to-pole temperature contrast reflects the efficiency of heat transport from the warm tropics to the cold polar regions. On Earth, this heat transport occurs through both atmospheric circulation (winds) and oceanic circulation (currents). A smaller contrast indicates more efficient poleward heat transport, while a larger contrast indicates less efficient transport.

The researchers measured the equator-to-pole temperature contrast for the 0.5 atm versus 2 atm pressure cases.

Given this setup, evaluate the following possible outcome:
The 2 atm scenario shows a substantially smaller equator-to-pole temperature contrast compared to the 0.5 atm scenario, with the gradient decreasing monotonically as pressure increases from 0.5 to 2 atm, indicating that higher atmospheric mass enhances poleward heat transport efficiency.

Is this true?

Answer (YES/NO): YES